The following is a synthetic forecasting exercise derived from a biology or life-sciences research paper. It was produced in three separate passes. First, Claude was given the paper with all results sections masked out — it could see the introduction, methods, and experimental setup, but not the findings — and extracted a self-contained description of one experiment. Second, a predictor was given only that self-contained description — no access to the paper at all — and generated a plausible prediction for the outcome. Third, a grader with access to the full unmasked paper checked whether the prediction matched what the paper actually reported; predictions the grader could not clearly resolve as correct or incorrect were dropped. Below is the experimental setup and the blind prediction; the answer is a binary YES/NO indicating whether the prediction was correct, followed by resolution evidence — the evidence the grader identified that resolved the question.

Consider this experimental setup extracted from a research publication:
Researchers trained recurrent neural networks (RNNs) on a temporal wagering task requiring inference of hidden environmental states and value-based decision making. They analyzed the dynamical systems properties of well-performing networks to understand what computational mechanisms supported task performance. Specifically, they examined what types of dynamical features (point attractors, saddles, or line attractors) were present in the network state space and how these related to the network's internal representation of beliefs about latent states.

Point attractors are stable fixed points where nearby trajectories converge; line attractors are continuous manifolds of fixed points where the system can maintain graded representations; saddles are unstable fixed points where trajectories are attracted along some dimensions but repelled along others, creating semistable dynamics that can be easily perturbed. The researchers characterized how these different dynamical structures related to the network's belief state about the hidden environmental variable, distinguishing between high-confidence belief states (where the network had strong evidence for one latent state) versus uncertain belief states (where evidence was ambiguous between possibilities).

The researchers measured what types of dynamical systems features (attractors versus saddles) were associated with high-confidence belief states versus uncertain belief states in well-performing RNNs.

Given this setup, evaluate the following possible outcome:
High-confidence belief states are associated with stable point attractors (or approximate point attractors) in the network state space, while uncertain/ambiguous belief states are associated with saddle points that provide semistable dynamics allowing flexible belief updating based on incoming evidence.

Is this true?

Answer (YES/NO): NO